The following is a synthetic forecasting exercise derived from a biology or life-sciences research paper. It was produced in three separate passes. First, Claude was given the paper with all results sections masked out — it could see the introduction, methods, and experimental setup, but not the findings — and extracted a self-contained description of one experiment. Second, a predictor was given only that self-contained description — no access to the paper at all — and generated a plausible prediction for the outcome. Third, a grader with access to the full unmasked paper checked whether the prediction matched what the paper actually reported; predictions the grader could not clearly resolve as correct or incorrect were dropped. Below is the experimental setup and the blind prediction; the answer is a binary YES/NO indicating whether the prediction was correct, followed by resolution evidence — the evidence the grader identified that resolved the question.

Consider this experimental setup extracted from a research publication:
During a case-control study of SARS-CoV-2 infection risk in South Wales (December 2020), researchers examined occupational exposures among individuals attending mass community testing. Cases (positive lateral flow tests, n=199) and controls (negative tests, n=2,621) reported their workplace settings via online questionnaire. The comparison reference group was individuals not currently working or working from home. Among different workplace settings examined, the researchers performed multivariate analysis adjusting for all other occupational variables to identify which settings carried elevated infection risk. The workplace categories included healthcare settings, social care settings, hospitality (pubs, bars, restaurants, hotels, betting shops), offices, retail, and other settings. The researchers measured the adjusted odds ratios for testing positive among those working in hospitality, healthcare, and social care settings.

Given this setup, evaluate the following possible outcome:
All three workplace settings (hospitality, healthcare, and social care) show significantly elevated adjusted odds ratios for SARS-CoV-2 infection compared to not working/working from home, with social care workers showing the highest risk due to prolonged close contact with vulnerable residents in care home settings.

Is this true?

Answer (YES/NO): NO